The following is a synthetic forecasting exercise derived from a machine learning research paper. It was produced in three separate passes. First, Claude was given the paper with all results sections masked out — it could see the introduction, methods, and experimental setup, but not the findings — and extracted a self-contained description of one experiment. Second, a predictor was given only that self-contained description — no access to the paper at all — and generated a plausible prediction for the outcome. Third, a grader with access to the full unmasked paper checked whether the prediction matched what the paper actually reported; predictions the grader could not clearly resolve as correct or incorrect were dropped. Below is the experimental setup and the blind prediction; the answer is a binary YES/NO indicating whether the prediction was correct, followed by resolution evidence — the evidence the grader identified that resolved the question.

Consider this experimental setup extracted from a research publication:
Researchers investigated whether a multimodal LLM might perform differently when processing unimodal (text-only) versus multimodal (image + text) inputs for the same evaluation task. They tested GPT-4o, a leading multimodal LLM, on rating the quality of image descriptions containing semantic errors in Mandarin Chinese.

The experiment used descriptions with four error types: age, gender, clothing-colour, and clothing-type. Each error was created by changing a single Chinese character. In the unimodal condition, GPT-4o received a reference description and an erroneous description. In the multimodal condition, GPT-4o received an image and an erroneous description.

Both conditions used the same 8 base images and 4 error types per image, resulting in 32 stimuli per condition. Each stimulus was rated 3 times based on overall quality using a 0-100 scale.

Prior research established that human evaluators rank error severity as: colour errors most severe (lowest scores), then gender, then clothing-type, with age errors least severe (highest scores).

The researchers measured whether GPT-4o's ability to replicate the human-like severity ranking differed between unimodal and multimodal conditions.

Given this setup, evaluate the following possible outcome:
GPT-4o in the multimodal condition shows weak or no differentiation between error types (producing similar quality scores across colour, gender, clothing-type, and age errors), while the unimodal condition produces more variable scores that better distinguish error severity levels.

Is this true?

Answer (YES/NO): NO